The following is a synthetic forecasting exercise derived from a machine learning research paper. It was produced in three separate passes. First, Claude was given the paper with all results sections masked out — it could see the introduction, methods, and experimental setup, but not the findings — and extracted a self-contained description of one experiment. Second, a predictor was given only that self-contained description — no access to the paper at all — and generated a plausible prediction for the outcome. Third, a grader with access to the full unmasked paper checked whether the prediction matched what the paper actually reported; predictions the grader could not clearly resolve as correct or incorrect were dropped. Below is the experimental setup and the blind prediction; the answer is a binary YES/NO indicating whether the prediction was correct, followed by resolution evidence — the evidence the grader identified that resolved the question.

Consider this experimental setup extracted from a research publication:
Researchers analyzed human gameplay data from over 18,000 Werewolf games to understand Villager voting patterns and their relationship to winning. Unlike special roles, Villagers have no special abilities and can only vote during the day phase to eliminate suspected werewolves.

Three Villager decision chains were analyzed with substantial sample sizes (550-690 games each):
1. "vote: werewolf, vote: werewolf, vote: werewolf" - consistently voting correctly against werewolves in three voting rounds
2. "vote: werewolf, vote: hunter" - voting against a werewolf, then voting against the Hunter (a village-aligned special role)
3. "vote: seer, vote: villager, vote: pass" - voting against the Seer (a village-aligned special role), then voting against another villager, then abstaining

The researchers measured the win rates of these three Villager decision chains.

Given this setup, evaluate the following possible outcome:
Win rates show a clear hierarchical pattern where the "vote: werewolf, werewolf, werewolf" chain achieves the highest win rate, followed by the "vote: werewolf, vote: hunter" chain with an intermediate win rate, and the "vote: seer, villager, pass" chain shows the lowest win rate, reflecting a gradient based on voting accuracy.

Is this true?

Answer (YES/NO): YES